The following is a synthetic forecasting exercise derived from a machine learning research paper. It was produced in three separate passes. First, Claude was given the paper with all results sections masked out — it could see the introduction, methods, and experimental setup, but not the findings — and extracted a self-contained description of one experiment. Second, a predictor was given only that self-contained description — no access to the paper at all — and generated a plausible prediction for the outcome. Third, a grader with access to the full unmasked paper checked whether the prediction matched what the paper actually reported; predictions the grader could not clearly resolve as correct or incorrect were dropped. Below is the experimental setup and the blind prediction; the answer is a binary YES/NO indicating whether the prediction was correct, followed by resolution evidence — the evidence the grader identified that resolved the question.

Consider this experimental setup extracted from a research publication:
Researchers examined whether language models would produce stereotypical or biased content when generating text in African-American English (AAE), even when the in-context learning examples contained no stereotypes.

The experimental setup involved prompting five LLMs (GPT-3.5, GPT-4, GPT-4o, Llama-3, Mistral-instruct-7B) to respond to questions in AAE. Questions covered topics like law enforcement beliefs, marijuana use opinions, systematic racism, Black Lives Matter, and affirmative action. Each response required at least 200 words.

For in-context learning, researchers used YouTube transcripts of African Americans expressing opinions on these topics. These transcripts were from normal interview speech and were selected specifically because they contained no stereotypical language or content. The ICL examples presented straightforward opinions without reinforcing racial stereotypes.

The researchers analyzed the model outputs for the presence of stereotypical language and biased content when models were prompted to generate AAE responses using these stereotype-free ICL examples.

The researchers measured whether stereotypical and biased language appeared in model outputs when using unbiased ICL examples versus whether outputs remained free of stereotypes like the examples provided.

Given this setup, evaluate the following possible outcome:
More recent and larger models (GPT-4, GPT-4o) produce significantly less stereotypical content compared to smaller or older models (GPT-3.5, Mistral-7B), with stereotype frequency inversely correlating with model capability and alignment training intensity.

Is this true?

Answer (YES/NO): NO